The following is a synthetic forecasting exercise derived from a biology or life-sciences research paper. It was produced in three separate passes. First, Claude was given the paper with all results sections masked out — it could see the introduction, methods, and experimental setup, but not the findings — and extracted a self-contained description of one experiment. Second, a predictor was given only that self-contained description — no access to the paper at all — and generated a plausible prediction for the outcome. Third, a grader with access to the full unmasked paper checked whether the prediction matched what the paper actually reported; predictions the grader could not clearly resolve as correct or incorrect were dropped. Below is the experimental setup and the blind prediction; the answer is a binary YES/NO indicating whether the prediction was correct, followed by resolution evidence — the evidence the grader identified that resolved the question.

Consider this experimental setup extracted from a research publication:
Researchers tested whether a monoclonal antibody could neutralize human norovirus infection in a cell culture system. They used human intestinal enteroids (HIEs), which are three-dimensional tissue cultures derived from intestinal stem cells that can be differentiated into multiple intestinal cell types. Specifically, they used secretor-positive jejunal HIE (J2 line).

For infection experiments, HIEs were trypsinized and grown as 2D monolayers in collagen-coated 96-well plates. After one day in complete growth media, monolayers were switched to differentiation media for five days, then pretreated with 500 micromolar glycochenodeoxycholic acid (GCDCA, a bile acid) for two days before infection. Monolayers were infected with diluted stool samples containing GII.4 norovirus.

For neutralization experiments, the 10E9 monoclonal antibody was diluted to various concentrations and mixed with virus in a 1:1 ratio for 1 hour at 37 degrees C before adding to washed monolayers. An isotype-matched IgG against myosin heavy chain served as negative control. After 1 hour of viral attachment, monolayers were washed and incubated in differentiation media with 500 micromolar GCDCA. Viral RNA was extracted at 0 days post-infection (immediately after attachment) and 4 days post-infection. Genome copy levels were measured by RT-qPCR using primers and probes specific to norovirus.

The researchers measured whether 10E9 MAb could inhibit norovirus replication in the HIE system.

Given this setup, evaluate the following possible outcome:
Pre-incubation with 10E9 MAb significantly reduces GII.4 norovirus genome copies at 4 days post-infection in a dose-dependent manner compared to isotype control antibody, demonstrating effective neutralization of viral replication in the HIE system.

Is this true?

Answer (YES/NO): YES